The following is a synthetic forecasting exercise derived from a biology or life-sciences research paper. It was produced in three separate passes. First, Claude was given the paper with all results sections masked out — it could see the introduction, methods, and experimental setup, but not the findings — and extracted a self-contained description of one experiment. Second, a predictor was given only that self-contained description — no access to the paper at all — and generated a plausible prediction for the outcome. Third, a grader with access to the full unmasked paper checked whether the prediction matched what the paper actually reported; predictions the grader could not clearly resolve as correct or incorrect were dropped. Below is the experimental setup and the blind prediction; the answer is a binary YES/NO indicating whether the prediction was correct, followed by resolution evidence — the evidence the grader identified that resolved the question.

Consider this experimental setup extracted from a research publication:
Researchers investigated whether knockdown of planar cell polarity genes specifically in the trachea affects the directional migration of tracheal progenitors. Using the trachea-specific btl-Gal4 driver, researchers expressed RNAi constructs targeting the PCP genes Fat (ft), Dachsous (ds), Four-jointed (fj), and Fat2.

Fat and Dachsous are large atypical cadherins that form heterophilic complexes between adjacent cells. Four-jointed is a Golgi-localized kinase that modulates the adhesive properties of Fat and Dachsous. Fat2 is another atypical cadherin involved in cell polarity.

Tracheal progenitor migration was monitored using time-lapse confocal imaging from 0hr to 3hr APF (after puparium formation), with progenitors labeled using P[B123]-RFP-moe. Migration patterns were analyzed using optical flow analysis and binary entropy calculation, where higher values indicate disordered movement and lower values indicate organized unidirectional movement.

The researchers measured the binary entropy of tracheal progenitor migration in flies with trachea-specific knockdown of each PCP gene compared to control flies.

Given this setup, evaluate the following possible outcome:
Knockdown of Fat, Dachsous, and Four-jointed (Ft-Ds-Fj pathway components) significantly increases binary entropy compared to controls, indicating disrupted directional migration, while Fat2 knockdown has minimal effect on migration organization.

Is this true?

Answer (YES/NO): NO